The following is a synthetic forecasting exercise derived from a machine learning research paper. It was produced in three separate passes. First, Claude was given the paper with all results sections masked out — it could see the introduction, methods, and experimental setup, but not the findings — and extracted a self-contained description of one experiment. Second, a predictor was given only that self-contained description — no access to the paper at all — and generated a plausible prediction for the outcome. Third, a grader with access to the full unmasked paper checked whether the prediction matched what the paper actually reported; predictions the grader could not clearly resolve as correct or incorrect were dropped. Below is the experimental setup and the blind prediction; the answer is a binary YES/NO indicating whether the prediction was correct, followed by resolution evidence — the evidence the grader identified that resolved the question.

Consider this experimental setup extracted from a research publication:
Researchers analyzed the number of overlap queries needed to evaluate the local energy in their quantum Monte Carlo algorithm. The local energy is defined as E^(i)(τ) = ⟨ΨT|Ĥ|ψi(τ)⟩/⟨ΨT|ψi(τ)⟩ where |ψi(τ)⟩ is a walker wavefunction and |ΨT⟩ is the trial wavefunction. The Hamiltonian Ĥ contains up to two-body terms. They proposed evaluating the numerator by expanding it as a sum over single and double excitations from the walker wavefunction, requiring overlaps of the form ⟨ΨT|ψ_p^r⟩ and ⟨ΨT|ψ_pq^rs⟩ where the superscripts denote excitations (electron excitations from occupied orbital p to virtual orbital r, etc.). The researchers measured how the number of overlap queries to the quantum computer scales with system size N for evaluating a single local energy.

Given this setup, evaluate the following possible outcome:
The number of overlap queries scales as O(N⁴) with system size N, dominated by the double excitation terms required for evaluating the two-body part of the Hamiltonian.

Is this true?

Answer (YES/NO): YES